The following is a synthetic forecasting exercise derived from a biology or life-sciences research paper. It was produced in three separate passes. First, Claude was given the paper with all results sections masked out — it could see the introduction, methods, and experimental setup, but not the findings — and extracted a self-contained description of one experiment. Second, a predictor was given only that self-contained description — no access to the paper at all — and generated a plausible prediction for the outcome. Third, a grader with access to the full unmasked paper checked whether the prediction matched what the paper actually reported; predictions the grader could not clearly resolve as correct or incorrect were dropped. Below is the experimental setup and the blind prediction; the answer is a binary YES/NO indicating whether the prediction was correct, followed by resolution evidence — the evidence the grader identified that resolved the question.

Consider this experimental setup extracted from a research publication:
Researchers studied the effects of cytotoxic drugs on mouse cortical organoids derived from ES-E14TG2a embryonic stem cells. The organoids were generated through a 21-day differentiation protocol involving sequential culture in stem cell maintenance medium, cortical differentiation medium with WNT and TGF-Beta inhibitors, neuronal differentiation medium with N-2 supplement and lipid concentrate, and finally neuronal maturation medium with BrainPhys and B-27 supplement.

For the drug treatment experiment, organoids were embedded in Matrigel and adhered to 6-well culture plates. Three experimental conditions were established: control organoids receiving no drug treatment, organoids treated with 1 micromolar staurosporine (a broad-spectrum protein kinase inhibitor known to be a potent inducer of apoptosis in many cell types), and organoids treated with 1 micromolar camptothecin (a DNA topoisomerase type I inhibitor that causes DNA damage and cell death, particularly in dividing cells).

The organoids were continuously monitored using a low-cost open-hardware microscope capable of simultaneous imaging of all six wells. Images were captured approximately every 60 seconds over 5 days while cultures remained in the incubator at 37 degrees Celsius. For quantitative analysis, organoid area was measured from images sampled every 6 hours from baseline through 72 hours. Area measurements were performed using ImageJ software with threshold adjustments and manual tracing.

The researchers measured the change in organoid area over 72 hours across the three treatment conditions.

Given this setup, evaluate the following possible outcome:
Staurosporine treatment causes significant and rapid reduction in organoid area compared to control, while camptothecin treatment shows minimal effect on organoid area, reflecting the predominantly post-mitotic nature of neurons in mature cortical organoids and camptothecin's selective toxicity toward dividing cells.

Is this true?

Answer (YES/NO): YES